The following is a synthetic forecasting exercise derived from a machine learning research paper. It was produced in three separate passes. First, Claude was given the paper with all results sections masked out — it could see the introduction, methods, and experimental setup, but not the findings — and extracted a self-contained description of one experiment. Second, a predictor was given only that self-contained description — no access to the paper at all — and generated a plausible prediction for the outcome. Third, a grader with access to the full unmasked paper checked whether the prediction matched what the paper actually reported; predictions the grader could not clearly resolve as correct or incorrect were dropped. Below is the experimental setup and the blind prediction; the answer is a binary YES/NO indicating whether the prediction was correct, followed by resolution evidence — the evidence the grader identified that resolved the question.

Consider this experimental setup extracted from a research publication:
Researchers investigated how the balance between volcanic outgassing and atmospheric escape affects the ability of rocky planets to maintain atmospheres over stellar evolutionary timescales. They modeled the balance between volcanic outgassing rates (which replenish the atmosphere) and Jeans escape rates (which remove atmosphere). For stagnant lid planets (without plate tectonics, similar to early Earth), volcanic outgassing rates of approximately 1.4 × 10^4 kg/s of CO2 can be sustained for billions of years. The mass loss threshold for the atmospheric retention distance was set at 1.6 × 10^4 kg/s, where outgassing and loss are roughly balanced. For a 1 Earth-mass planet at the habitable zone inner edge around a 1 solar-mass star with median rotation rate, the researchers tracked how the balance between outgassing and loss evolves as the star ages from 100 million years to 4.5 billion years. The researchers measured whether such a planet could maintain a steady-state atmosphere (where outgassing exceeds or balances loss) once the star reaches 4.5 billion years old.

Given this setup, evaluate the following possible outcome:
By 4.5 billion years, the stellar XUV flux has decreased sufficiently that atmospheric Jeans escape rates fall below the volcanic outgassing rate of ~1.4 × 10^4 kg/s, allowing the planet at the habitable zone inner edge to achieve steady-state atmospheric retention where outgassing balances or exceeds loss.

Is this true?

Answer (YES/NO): YES